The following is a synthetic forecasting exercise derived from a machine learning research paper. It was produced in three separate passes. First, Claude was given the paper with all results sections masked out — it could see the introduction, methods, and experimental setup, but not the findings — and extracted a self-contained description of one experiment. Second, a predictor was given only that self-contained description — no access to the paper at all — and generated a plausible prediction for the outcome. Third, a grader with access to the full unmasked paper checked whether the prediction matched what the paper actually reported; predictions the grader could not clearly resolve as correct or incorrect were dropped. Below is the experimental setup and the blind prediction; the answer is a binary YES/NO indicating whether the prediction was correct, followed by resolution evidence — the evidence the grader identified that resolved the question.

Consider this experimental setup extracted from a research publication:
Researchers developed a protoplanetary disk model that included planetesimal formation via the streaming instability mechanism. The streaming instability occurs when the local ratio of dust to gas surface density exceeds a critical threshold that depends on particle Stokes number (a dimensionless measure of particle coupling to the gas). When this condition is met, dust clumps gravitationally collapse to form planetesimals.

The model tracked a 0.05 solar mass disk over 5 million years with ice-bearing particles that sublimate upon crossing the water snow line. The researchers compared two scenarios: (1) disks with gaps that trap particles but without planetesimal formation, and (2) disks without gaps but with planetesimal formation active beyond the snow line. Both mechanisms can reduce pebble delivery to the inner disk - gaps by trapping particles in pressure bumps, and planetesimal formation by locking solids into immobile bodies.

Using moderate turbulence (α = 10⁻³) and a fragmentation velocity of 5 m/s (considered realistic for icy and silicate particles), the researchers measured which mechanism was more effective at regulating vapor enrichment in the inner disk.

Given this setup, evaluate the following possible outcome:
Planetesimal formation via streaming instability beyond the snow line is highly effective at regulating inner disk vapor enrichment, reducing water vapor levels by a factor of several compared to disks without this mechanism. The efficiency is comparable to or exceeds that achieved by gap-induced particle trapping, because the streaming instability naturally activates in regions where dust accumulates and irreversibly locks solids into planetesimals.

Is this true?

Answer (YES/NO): NO